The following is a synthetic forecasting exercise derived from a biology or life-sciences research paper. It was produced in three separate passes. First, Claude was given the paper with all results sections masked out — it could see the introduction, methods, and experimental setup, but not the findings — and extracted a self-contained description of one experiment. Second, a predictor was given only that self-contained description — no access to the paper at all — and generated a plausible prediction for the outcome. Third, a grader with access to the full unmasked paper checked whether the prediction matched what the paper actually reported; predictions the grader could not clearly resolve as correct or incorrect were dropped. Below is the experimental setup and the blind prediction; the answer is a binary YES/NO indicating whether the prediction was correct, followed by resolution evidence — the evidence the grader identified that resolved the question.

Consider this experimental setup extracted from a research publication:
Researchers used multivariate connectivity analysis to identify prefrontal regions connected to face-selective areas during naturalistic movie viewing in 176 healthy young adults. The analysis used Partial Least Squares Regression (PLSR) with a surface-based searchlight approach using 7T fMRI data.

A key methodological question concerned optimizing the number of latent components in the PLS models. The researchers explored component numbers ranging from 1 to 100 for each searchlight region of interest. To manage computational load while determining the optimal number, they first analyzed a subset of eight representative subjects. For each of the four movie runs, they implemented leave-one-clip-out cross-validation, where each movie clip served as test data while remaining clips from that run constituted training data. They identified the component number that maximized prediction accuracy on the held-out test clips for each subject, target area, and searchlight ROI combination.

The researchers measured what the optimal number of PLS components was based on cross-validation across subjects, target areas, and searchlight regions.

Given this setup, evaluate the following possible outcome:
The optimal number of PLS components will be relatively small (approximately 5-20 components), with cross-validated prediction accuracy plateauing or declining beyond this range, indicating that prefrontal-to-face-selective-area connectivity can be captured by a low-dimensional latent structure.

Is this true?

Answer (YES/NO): YES